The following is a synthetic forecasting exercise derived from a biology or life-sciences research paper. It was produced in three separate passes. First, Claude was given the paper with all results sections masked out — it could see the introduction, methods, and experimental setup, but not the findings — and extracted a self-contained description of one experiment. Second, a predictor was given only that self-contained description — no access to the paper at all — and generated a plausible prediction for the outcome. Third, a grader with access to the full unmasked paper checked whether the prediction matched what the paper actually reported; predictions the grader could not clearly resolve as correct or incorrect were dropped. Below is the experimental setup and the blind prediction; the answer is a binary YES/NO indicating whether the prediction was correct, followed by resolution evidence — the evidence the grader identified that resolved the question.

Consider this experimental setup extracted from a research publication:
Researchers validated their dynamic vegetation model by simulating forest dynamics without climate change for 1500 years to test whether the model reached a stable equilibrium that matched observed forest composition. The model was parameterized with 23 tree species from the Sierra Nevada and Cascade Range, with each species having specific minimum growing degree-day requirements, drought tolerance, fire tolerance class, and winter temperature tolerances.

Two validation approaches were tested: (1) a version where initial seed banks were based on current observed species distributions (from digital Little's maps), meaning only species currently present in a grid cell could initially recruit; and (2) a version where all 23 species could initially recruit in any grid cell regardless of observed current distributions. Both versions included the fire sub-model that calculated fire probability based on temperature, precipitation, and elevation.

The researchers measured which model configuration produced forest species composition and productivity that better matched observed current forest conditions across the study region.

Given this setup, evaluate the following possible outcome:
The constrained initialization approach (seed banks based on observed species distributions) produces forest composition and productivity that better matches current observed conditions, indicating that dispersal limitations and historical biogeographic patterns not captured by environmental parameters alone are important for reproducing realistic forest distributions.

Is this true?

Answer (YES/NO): YES